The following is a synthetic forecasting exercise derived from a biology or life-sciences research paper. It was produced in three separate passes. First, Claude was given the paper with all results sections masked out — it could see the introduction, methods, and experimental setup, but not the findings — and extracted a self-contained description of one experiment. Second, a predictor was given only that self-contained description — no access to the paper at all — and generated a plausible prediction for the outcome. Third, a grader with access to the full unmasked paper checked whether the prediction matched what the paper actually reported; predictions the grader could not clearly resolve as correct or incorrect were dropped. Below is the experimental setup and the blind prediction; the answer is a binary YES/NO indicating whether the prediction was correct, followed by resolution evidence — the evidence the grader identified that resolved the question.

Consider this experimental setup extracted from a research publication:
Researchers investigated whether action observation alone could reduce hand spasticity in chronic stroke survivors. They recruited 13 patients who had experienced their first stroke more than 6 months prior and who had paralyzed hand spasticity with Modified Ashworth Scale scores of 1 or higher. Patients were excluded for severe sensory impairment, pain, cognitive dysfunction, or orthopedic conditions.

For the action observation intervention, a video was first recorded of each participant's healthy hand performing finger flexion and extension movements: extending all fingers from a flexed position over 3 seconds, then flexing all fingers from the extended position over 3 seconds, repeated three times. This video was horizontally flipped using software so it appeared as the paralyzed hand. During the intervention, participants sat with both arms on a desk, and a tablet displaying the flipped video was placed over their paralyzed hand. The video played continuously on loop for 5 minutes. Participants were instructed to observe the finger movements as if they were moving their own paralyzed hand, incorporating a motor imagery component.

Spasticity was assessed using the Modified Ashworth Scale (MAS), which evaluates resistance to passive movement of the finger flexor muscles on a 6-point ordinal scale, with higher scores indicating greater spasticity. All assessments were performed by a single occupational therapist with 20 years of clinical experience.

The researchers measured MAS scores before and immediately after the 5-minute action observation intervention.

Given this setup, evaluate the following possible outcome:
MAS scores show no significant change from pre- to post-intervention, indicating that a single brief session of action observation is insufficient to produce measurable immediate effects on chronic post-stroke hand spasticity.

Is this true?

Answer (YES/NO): YES